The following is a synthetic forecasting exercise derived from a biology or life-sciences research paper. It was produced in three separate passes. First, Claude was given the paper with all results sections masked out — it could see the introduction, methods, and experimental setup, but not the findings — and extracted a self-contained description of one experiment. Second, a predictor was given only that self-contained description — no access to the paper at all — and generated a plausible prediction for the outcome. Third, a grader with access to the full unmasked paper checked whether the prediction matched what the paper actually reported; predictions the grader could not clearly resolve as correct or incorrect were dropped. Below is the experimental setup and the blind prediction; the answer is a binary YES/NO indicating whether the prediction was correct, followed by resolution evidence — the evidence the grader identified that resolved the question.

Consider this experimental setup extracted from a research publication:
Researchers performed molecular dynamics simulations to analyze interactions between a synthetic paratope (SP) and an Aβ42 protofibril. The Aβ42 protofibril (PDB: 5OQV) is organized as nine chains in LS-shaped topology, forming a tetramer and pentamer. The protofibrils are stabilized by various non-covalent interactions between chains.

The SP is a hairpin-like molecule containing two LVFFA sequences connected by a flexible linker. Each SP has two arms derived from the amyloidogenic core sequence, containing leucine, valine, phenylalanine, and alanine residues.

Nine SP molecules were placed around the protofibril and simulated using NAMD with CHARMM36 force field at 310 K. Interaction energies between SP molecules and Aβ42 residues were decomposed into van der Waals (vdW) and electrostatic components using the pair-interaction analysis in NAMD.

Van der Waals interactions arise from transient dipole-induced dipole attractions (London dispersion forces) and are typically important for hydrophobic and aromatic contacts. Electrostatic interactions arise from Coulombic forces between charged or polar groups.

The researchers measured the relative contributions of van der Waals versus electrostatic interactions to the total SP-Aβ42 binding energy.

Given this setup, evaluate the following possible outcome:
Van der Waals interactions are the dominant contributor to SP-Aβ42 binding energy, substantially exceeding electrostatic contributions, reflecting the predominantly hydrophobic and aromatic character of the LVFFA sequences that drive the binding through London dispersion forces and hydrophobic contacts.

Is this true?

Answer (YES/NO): YES